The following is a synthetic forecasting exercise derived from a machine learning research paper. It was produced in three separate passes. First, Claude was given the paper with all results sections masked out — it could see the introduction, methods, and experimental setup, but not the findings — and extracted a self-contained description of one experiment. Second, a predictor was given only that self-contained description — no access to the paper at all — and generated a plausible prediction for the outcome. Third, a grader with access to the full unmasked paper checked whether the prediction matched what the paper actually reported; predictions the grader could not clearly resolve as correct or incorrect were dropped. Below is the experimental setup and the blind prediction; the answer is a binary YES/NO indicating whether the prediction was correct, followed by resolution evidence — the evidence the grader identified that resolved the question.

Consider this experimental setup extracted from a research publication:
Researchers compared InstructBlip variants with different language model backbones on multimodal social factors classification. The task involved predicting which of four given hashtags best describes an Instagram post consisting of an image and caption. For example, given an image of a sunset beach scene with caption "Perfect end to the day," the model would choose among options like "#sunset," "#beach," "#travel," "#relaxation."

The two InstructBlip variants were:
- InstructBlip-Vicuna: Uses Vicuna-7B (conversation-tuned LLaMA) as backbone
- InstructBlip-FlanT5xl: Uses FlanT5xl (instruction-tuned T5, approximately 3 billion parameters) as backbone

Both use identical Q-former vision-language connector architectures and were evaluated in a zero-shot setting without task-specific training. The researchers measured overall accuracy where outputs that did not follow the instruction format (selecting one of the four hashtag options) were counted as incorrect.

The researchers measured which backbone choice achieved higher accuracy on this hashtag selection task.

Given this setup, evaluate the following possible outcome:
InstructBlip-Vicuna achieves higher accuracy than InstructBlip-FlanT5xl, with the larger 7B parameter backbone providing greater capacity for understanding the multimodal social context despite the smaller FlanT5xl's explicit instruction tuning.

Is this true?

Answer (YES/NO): NO